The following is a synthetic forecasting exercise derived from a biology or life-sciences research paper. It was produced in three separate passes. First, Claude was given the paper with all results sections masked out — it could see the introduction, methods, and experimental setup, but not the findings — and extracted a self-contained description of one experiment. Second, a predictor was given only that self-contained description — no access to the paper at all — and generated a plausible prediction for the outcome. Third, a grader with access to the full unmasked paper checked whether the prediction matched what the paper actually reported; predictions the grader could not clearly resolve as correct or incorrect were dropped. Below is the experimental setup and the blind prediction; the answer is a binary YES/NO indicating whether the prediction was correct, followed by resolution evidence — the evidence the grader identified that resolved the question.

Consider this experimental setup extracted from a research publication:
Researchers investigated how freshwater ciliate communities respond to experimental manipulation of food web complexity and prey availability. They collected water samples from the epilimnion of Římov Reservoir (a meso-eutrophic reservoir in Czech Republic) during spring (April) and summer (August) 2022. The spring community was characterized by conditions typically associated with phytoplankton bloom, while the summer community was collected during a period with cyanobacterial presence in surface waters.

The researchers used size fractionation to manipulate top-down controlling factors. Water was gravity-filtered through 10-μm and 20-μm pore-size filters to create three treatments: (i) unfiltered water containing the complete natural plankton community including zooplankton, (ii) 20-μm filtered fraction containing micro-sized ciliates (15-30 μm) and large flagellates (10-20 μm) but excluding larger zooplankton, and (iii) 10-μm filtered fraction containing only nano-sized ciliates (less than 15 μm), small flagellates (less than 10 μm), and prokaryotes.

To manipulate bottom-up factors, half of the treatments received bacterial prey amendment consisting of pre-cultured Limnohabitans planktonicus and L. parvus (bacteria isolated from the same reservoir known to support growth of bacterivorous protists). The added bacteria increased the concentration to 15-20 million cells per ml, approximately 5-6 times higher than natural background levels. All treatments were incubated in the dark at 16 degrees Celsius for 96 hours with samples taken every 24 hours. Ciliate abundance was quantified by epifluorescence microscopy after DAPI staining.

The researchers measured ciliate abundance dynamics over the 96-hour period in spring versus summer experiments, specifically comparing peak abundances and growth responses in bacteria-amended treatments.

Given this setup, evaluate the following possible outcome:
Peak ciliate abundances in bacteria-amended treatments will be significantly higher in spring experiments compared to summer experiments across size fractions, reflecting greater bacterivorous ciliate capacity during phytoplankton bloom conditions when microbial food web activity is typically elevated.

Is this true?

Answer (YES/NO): NO